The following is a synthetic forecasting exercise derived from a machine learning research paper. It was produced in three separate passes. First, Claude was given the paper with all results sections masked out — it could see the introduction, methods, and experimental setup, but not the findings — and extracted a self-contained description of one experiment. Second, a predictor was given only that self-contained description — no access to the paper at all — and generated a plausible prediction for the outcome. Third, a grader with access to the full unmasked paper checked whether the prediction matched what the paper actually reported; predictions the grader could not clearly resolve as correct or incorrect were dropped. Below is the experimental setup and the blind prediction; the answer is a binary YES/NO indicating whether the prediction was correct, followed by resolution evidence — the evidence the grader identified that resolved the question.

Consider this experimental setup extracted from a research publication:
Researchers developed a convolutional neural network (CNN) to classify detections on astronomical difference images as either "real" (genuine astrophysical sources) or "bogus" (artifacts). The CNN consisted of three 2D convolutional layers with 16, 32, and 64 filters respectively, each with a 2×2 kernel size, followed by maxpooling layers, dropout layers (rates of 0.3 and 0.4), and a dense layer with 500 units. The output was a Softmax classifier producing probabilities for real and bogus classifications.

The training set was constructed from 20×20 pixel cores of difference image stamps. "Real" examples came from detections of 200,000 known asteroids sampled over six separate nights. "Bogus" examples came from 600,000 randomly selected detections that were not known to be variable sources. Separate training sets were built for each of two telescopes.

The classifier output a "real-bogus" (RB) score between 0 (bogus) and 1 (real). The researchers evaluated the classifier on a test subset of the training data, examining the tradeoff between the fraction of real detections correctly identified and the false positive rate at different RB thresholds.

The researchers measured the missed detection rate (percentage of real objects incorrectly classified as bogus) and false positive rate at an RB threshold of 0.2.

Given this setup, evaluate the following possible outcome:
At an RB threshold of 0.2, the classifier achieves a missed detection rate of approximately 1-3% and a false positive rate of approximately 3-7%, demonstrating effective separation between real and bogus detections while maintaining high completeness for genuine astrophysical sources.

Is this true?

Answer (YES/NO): NO